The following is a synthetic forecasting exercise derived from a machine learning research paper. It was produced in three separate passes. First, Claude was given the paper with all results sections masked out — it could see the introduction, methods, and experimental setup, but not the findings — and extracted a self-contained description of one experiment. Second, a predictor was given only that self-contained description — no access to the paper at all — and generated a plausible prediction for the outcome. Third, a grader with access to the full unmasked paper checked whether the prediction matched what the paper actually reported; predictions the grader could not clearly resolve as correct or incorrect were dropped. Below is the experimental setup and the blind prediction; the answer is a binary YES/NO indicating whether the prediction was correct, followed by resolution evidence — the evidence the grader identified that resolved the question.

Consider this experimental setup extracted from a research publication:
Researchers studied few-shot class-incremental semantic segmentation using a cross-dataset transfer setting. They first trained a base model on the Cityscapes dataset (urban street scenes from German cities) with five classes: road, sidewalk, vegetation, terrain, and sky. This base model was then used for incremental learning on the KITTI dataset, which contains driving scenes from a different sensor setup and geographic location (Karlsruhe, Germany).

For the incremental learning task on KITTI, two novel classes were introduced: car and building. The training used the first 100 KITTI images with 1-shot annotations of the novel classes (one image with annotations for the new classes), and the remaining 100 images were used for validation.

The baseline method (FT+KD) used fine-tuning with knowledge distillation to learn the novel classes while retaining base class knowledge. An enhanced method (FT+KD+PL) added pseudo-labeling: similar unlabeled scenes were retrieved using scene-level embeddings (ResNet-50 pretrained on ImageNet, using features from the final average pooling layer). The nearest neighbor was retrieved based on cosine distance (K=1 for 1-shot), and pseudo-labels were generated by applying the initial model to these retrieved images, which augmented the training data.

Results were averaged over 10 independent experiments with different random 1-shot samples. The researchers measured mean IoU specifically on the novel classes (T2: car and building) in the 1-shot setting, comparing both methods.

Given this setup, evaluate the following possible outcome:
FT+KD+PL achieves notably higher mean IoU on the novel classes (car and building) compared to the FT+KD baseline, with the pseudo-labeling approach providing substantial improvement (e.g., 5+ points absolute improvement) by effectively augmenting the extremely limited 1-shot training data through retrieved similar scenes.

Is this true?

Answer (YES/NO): NO